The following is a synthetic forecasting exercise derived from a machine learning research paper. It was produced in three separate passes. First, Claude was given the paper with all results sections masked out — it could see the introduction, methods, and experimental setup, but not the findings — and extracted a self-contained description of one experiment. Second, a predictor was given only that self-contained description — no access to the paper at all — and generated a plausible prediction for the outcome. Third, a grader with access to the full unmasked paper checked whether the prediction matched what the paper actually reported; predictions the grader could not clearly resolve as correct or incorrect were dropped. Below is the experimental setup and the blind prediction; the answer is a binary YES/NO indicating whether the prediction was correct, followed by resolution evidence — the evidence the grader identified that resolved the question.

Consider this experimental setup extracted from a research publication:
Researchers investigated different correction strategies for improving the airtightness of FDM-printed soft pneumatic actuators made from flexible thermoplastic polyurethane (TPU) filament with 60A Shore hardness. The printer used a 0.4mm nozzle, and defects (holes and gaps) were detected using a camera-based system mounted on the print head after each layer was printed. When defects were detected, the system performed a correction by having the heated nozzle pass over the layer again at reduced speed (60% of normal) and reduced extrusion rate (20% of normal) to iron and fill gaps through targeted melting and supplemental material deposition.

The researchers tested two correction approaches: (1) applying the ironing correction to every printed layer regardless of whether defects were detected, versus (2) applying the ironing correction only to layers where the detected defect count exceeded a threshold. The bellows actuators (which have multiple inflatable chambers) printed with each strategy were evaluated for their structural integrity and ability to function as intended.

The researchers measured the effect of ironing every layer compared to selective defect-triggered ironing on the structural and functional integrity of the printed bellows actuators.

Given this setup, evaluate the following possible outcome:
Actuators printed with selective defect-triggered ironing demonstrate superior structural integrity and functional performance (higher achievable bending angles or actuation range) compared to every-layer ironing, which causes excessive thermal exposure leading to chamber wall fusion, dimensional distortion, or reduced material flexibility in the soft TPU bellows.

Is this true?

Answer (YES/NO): YES